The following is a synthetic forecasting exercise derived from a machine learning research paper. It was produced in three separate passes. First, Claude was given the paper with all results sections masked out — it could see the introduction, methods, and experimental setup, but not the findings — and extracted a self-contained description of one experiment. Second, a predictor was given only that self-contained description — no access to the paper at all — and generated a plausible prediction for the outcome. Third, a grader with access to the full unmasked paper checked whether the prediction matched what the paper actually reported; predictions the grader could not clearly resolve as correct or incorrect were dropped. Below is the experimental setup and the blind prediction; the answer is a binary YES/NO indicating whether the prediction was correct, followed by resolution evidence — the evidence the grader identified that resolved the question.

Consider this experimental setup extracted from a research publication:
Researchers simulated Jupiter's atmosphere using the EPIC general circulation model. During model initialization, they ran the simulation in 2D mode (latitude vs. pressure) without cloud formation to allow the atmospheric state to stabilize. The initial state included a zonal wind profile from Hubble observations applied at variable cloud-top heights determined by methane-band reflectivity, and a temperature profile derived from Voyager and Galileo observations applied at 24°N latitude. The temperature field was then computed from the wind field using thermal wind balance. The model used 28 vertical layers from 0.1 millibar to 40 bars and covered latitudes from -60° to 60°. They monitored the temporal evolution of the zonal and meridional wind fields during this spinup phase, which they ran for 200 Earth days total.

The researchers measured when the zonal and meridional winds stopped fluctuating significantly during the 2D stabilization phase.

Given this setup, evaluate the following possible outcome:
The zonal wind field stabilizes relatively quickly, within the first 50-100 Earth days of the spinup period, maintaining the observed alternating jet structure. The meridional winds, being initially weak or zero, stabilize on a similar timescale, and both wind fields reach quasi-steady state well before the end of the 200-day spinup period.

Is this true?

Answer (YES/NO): NO